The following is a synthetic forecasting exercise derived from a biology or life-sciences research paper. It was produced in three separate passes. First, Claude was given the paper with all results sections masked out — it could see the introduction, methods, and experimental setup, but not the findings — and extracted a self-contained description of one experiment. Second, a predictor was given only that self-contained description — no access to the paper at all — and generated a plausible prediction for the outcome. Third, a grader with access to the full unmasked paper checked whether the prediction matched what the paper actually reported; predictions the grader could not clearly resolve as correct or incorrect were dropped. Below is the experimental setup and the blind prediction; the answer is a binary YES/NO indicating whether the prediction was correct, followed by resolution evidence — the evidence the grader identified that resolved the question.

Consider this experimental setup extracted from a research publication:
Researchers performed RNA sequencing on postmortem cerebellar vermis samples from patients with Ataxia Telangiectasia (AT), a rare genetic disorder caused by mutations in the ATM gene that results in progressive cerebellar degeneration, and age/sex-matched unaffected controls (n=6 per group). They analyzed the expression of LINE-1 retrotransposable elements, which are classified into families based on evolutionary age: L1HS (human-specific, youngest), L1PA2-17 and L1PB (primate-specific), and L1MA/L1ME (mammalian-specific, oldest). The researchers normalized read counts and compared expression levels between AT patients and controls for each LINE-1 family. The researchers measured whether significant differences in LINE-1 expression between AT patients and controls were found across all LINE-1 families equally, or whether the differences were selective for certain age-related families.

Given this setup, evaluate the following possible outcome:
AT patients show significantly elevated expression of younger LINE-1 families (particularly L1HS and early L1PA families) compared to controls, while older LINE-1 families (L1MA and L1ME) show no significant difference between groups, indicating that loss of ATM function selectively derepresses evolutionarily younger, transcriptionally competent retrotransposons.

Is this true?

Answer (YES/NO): YES